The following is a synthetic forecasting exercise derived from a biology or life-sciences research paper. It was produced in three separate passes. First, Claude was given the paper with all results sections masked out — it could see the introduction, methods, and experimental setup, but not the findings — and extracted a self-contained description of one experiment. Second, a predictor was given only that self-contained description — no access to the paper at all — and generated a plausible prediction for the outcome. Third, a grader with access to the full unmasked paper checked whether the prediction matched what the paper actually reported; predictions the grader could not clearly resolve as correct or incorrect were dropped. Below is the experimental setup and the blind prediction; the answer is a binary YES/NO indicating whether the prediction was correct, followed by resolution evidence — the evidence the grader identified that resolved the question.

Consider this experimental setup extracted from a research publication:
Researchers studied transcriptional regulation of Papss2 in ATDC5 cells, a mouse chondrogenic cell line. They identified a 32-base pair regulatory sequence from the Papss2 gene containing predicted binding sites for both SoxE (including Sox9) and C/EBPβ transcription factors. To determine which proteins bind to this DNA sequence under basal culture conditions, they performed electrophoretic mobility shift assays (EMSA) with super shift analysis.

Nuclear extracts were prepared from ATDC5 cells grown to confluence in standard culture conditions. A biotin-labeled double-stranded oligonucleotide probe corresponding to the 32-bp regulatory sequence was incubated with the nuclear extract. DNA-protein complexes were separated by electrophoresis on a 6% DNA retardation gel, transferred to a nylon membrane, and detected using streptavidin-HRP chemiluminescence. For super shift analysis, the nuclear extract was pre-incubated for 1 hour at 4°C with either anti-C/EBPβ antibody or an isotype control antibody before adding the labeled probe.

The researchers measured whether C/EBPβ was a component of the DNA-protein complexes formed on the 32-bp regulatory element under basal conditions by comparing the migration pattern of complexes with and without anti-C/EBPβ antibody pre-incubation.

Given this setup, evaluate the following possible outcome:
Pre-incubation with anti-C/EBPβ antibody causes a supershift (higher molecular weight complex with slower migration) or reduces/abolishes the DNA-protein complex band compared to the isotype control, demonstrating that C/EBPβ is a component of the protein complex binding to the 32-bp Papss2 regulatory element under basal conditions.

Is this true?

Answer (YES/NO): YES